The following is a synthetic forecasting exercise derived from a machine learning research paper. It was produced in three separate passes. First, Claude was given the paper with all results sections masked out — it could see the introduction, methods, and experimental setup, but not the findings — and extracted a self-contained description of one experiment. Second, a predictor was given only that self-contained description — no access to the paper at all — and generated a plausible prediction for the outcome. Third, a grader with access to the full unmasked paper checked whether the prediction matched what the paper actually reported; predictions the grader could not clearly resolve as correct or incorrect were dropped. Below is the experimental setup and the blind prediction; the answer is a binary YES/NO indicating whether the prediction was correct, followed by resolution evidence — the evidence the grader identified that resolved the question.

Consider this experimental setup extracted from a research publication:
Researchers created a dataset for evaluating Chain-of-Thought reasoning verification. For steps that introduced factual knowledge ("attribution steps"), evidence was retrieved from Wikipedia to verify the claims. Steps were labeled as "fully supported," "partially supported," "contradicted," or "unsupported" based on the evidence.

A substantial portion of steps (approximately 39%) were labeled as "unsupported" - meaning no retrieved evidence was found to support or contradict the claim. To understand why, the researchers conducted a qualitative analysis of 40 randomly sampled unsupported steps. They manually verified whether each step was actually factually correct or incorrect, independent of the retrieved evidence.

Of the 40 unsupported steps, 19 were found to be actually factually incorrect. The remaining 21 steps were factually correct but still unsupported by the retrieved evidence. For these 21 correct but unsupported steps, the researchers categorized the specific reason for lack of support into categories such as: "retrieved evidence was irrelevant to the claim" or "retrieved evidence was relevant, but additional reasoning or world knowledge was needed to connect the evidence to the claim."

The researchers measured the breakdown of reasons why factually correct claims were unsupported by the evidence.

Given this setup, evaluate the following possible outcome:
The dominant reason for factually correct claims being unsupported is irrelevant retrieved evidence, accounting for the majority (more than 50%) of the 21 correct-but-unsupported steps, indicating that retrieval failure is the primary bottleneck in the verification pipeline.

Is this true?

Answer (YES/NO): NO